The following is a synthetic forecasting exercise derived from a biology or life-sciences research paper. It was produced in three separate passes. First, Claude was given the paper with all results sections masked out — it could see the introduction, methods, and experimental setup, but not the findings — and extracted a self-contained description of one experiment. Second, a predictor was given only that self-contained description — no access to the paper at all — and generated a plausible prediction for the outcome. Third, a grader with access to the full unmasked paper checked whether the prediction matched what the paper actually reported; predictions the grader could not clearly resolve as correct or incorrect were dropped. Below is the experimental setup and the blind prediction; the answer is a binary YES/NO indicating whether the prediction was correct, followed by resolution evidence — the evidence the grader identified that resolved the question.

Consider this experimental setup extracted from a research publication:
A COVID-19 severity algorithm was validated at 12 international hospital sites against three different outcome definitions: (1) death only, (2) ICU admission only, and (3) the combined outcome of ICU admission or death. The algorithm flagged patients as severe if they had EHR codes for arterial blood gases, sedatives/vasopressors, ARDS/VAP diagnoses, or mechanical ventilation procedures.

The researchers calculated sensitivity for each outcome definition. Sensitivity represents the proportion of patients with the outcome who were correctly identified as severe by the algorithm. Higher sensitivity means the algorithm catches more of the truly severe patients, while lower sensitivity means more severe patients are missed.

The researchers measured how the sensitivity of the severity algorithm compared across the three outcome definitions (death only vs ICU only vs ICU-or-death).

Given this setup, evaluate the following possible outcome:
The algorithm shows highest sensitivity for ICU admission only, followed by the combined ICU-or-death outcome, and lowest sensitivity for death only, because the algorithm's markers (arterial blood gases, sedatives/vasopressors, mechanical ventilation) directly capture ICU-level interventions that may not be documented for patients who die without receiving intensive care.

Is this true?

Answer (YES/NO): NO